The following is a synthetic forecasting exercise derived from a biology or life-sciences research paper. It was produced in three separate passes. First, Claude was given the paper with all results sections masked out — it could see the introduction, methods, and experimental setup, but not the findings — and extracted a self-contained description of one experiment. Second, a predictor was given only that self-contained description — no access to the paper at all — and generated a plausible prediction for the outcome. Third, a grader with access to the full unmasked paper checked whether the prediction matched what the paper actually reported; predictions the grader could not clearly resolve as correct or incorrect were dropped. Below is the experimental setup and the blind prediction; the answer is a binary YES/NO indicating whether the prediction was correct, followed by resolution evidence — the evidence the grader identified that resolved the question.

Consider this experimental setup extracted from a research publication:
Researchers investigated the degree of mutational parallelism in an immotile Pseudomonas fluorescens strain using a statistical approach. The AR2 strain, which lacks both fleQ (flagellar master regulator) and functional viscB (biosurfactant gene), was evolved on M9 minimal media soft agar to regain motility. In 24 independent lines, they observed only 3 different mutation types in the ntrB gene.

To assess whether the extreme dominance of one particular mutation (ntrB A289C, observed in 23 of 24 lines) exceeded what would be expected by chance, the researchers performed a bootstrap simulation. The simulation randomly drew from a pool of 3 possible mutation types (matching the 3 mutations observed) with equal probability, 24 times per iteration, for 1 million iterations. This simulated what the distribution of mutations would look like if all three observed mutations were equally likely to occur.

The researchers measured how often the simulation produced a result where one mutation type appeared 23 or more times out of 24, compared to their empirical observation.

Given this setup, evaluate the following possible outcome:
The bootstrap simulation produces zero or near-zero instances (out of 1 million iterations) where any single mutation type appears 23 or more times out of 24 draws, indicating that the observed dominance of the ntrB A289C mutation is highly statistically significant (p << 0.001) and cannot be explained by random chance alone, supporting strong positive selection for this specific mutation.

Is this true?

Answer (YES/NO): NO